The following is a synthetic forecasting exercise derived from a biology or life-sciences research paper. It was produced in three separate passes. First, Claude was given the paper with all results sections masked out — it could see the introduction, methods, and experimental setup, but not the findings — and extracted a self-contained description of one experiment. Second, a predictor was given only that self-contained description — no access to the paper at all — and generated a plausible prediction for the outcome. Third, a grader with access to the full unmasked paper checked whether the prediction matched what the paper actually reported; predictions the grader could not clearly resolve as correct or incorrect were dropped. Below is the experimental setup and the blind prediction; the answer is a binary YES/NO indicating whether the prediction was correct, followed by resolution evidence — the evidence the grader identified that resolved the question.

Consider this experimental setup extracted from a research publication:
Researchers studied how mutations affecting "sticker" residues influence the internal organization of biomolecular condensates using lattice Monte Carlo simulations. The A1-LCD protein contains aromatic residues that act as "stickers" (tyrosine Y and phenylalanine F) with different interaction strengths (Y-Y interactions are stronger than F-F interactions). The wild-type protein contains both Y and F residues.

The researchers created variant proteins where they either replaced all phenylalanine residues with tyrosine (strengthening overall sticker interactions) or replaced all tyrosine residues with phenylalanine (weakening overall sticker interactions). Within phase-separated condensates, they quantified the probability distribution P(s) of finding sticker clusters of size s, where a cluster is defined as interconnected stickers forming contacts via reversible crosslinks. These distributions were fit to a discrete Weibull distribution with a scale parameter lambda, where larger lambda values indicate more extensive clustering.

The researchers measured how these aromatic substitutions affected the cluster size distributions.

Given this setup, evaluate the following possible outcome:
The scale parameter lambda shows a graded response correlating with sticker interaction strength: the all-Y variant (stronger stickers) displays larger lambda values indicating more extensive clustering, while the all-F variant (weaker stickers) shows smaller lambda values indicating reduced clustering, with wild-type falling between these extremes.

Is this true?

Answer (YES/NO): YES